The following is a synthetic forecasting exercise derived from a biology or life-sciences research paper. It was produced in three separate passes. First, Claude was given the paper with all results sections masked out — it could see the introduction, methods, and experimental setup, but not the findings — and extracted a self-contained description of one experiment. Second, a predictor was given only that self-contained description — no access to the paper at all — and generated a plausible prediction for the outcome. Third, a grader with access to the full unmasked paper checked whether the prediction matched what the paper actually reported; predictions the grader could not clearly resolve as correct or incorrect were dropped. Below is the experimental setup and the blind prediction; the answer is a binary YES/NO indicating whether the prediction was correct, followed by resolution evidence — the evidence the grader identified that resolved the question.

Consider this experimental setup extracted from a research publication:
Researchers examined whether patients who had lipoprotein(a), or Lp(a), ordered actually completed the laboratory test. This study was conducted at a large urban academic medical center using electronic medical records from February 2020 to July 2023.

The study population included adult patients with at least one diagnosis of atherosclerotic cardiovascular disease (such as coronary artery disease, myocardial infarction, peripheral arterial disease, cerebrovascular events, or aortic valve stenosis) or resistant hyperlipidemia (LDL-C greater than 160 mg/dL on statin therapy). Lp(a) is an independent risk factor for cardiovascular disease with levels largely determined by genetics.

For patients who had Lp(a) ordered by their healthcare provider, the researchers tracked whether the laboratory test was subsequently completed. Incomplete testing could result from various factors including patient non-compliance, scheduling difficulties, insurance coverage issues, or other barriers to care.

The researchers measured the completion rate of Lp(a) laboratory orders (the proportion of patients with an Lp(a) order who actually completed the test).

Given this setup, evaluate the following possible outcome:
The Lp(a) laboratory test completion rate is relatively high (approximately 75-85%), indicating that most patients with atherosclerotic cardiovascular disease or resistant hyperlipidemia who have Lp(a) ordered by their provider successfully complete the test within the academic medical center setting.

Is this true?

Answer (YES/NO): NO